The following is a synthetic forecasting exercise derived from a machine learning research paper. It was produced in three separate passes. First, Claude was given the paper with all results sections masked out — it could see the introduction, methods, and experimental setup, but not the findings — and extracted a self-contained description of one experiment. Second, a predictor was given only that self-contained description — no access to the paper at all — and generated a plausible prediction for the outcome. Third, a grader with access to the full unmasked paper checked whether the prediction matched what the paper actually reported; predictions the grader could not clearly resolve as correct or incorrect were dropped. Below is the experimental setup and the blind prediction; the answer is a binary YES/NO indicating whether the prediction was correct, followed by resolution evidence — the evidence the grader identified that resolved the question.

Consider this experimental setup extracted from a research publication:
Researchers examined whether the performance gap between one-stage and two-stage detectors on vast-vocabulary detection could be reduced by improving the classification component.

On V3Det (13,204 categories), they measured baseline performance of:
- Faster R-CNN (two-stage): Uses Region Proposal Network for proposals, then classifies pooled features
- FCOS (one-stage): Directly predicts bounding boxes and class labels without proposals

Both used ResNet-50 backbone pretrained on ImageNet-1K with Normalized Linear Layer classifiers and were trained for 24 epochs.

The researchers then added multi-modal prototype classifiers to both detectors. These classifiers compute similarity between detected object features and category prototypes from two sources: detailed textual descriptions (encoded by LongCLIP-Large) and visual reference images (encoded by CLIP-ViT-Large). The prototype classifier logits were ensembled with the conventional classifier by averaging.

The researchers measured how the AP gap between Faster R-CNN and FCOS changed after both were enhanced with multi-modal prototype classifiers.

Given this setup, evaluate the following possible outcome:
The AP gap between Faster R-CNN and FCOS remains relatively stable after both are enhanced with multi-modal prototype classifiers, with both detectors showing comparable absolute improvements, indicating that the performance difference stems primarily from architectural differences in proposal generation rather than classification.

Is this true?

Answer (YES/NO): NO